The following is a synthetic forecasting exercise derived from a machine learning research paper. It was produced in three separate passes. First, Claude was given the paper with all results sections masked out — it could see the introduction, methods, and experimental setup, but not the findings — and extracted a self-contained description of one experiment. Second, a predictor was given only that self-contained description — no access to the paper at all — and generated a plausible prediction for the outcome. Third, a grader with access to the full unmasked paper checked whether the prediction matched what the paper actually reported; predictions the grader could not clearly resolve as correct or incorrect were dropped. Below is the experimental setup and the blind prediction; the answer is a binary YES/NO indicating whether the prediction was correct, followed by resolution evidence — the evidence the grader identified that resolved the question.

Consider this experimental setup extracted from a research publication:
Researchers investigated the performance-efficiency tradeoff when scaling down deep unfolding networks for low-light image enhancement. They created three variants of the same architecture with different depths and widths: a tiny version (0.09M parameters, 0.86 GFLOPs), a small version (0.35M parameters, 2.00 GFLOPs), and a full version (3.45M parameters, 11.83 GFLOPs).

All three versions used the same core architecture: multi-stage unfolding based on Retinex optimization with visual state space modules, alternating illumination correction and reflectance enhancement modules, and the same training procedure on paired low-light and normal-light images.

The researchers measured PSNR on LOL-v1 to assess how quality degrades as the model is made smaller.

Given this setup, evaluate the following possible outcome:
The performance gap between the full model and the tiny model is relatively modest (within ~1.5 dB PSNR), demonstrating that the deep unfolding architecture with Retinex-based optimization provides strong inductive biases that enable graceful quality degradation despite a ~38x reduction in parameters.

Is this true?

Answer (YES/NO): NO